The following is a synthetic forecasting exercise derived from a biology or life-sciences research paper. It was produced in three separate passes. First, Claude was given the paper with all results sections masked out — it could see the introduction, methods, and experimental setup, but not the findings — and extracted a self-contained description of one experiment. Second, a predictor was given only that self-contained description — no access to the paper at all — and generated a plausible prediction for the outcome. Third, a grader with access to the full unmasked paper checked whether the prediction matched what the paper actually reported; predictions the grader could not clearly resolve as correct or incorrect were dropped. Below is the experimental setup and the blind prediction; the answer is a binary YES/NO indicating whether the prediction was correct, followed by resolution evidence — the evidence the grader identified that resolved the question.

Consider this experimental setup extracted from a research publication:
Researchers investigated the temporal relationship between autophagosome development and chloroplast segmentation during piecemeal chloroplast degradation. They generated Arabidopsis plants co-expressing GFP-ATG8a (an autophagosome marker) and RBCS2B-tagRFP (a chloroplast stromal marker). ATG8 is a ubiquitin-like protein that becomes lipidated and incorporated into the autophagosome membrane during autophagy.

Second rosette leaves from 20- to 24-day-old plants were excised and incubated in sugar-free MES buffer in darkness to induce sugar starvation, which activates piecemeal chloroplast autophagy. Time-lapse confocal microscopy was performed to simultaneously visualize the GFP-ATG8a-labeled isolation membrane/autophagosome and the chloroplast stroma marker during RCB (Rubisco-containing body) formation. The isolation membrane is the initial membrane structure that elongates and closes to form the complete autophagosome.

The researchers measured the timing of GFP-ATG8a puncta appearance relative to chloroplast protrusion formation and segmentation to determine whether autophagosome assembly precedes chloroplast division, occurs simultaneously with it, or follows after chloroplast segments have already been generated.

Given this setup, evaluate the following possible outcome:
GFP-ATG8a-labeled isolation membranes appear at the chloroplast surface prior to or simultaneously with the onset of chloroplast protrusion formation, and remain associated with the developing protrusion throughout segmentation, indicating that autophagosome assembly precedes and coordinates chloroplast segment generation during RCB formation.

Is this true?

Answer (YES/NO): YES